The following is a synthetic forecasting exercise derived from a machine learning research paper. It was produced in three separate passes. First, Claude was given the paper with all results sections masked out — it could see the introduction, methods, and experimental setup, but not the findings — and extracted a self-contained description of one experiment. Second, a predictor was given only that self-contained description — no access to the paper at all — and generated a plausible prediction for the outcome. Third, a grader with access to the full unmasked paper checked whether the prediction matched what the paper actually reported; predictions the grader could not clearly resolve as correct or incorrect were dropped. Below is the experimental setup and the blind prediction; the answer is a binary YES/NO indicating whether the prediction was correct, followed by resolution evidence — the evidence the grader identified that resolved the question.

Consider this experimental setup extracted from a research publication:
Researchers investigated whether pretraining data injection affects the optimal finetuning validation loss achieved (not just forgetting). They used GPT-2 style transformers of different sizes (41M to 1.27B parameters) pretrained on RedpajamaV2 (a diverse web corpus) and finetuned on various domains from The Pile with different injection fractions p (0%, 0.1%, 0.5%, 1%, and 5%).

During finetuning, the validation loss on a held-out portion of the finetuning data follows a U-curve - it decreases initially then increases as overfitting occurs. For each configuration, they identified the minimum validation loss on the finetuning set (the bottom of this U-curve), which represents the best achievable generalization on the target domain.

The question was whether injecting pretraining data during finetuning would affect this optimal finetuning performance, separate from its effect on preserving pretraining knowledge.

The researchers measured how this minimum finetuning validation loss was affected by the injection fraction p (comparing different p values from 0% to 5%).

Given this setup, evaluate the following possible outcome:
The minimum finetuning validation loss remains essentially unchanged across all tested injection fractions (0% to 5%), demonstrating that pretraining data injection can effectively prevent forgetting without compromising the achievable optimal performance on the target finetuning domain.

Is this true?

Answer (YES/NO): YES